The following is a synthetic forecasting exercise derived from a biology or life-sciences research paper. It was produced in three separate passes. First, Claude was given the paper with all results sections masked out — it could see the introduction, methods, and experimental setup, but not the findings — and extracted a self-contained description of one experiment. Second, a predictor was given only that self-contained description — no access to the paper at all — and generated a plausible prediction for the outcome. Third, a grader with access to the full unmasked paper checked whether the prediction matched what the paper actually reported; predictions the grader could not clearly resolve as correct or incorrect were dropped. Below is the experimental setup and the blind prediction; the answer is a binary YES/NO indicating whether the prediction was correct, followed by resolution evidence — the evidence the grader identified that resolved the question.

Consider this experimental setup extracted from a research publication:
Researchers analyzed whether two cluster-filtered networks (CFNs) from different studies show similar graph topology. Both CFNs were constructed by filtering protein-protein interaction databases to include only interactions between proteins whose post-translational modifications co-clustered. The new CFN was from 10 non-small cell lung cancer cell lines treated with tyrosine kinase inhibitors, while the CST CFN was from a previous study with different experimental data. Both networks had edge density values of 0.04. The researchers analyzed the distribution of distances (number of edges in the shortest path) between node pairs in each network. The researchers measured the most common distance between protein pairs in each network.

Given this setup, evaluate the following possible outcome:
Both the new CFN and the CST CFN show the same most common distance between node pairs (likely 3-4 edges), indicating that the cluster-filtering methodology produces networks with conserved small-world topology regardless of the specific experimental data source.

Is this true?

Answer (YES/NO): YES